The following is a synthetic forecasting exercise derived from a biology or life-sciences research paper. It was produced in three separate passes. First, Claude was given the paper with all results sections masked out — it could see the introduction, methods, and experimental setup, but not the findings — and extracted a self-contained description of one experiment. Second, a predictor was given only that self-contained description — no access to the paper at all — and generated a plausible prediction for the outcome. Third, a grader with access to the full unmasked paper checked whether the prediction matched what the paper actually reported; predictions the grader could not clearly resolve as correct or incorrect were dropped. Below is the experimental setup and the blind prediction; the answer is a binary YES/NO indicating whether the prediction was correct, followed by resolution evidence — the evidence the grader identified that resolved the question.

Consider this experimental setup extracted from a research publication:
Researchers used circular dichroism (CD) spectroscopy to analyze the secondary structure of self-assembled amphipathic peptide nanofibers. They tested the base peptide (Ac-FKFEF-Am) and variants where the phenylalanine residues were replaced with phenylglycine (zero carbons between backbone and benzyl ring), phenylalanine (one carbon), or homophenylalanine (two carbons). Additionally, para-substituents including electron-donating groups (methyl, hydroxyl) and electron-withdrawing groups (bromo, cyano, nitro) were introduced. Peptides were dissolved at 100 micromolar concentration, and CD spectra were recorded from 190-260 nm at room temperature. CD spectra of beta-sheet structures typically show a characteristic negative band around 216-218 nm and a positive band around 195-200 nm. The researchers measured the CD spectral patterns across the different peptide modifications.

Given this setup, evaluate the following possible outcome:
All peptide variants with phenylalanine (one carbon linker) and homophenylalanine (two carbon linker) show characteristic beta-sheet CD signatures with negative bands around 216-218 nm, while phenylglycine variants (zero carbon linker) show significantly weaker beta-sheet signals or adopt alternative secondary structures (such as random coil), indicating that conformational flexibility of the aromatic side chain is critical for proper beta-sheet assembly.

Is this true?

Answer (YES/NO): NO